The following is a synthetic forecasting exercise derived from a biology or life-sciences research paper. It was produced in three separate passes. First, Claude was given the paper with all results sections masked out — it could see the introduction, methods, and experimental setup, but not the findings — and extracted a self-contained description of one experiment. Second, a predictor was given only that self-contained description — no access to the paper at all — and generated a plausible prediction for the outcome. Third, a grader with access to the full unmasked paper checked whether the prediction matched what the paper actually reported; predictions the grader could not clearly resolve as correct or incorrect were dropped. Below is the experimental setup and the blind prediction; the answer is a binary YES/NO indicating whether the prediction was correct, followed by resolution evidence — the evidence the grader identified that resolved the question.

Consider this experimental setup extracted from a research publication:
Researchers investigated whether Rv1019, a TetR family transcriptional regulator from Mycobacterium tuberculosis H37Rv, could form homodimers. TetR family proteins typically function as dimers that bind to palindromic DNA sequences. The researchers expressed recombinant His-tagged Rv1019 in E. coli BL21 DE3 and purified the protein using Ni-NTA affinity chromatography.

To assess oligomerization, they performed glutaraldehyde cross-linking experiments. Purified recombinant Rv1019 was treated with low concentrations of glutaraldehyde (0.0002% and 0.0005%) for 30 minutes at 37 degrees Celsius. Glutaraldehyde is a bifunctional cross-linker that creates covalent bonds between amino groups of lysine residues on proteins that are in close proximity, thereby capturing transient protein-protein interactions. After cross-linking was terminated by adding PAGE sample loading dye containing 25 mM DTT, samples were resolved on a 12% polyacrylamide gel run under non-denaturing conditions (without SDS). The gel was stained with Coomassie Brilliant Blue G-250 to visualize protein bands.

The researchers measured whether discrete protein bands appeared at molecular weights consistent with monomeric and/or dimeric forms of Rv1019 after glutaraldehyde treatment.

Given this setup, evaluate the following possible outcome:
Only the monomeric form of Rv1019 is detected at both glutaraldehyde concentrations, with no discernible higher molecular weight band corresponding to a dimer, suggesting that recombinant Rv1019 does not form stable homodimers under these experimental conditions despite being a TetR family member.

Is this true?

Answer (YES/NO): NO